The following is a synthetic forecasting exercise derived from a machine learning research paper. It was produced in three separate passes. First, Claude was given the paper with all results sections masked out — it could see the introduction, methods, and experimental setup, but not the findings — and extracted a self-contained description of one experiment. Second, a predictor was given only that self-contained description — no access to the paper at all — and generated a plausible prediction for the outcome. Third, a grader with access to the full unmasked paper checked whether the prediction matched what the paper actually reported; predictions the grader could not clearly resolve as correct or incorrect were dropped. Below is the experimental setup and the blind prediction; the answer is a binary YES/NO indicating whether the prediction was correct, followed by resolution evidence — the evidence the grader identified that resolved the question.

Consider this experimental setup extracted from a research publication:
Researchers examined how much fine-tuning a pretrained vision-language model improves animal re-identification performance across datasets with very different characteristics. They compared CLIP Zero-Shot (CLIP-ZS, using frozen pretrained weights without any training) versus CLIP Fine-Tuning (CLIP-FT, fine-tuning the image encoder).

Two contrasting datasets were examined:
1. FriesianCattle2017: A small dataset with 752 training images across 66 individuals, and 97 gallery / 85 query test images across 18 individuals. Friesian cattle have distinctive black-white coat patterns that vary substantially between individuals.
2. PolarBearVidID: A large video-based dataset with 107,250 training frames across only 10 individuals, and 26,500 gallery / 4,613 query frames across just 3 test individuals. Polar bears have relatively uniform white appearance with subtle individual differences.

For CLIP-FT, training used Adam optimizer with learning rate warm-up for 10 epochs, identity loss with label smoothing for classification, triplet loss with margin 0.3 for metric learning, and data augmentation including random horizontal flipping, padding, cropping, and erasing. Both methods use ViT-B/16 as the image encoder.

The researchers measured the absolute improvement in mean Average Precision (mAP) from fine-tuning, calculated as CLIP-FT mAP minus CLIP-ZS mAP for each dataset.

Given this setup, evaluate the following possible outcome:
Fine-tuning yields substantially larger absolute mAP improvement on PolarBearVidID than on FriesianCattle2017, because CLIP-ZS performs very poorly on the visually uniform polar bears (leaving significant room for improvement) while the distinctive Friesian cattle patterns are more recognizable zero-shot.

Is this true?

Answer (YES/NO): NO